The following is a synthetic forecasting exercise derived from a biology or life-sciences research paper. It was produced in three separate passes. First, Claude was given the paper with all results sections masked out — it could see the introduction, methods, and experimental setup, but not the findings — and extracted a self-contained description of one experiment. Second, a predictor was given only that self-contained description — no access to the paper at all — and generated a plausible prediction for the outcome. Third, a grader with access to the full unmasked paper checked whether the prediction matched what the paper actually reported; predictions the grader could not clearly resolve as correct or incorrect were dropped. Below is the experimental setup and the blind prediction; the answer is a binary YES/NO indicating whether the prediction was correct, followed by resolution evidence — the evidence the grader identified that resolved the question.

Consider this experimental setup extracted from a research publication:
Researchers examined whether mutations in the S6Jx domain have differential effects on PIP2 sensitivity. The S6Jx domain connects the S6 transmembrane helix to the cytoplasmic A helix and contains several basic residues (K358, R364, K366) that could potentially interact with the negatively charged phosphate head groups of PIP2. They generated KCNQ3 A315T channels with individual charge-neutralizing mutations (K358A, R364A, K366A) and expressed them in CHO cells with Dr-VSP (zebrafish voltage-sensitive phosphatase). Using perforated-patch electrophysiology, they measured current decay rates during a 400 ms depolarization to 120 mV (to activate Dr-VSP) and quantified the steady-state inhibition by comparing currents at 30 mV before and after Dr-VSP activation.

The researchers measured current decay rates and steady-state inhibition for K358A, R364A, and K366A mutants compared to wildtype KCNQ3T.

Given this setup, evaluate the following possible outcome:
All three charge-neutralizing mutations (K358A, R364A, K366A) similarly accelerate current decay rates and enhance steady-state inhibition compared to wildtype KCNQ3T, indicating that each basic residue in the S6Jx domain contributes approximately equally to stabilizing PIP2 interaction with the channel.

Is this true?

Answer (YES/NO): NO